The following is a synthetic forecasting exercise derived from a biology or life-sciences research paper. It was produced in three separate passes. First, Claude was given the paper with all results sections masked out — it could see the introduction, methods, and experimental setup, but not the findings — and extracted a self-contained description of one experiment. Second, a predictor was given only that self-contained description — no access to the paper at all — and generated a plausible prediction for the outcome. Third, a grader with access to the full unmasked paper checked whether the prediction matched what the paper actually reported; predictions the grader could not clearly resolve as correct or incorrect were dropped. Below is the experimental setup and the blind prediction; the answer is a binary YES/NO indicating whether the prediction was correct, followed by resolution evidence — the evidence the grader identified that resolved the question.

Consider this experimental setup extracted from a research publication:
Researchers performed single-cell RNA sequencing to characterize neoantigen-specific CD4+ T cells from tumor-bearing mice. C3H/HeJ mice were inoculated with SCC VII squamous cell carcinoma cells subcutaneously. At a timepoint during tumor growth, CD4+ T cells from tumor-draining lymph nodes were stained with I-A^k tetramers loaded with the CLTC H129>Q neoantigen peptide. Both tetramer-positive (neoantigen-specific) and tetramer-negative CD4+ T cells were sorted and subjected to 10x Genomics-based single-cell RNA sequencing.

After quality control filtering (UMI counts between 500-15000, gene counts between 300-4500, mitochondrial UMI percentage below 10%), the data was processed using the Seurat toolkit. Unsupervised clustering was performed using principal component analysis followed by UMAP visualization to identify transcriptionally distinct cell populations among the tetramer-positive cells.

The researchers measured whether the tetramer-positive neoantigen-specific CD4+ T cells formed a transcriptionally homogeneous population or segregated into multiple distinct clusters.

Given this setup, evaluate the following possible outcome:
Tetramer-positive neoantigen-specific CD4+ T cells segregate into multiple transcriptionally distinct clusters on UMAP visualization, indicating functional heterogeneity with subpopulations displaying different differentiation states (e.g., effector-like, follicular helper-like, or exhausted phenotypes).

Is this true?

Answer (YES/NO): YES